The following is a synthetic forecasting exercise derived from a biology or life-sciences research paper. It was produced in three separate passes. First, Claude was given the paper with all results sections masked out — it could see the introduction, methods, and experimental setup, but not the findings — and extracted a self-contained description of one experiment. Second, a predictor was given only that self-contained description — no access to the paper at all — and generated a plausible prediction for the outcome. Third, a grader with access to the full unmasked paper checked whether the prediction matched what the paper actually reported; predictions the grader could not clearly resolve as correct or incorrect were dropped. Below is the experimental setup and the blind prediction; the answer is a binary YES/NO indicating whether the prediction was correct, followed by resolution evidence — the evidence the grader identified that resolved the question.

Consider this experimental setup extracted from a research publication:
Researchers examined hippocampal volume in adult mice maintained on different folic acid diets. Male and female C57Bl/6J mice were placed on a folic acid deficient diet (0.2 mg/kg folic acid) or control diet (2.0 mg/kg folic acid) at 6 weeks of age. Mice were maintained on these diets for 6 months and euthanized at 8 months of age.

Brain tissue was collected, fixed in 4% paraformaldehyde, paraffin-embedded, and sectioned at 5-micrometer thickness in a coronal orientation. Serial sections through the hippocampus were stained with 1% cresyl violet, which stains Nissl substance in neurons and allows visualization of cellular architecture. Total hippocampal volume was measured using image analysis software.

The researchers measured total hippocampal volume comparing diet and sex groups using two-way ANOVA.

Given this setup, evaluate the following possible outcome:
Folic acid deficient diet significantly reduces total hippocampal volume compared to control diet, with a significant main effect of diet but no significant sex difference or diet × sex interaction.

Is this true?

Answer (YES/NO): NO